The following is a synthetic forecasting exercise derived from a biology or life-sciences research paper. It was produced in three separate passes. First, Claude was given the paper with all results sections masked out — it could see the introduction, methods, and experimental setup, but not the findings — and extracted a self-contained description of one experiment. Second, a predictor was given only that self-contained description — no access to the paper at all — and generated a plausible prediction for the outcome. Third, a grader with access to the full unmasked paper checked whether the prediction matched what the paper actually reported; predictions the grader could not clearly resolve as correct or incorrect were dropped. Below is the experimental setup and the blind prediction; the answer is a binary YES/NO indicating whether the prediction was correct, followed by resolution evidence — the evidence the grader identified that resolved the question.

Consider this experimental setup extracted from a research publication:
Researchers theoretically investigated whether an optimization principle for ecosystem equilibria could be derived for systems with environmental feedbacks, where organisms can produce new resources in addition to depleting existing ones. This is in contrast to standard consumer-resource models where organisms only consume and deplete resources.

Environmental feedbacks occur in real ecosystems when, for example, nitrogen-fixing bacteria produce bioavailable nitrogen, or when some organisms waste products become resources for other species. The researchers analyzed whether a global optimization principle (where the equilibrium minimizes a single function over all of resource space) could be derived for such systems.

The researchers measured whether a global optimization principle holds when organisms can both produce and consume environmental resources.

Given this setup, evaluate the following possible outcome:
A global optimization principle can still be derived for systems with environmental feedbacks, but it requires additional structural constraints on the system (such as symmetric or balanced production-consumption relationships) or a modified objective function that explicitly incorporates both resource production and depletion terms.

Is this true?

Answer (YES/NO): NO